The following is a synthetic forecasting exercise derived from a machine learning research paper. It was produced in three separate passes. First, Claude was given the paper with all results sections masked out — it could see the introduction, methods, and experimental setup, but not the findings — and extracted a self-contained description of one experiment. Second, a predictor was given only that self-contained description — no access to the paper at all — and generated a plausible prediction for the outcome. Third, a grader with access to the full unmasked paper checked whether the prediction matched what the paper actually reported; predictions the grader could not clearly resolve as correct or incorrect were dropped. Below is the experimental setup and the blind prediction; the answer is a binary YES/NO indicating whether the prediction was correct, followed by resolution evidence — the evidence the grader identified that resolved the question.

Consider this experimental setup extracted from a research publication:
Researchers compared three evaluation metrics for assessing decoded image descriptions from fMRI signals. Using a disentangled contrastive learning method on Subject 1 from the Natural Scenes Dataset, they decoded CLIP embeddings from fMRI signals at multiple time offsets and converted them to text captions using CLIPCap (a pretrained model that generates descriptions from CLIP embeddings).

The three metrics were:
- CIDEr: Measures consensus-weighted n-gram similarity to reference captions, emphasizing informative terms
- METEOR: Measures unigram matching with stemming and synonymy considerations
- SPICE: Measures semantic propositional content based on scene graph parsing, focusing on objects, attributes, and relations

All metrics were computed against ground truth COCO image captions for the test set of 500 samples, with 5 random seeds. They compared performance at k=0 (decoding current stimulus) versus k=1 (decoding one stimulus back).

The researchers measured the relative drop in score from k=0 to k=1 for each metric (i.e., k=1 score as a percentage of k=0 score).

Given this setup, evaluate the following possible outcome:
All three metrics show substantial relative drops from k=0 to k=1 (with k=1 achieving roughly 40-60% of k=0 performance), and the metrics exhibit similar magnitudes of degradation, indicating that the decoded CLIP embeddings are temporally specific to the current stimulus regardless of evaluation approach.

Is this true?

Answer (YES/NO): NO